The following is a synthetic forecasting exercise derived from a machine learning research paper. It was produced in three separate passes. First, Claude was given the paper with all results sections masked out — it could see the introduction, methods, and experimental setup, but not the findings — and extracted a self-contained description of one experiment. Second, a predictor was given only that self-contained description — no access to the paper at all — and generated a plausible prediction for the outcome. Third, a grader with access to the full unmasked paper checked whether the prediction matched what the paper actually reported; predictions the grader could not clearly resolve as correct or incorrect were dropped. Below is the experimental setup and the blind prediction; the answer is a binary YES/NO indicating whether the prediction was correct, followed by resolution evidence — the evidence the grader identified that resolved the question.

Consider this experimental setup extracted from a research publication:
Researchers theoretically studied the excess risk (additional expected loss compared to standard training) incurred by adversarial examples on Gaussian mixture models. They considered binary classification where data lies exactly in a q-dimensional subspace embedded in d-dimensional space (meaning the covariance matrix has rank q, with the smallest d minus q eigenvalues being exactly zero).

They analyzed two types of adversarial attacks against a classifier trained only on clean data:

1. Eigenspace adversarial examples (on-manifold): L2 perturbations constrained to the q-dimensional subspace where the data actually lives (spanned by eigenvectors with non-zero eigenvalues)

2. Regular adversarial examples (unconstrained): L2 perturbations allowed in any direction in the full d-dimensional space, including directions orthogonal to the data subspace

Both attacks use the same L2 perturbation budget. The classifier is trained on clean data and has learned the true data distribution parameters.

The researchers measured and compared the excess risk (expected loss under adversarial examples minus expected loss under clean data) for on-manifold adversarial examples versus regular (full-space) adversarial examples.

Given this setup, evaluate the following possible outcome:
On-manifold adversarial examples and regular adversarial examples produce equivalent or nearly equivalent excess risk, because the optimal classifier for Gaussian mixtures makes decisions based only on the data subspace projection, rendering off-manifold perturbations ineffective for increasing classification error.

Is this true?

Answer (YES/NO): NO